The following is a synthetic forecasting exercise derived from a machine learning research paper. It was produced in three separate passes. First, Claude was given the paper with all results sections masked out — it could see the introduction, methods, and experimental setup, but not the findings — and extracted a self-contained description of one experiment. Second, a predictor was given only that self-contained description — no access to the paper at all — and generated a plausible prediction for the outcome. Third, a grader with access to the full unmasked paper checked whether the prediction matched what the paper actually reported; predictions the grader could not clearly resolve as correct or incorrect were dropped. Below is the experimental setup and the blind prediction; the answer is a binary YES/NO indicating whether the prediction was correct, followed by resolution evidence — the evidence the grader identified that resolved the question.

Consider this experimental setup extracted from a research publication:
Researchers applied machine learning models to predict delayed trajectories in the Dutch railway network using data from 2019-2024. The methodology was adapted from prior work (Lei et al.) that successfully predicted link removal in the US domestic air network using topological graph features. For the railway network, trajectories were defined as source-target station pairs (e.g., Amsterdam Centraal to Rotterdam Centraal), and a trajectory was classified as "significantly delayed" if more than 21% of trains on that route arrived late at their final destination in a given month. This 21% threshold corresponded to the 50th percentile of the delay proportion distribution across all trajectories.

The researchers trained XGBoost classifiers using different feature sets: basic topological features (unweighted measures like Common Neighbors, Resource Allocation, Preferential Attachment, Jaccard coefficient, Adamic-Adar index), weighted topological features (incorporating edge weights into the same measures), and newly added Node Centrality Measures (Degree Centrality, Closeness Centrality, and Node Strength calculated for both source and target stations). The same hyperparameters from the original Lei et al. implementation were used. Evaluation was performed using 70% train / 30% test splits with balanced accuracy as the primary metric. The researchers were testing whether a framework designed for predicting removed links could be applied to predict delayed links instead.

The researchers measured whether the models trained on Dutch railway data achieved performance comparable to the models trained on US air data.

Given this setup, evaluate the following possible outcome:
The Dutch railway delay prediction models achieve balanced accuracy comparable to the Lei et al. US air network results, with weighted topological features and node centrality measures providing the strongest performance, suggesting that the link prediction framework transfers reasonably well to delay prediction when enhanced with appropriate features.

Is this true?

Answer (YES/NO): NO